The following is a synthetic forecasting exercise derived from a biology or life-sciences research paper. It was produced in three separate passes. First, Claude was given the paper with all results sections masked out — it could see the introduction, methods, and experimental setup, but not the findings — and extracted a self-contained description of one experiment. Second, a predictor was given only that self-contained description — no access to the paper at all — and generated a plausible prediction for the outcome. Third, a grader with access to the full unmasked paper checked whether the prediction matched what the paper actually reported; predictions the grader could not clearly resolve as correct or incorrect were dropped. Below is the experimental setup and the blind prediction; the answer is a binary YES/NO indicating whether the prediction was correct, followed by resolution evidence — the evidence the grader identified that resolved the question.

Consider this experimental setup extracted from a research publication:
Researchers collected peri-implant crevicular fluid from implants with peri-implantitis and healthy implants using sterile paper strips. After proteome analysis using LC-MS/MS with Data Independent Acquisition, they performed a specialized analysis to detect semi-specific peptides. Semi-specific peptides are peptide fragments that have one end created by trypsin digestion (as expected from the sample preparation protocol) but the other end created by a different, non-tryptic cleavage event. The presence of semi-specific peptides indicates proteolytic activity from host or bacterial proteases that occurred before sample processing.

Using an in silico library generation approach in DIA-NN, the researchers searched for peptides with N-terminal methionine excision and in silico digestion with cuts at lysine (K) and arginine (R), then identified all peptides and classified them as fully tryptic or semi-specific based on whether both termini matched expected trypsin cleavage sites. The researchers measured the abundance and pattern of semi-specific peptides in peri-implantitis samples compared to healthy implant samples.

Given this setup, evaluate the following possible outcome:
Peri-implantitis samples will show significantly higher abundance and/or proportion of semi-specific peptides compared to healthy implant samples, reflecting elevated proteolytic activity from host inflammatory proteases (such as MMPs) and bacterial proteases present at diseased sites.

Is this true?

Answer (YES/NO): NO